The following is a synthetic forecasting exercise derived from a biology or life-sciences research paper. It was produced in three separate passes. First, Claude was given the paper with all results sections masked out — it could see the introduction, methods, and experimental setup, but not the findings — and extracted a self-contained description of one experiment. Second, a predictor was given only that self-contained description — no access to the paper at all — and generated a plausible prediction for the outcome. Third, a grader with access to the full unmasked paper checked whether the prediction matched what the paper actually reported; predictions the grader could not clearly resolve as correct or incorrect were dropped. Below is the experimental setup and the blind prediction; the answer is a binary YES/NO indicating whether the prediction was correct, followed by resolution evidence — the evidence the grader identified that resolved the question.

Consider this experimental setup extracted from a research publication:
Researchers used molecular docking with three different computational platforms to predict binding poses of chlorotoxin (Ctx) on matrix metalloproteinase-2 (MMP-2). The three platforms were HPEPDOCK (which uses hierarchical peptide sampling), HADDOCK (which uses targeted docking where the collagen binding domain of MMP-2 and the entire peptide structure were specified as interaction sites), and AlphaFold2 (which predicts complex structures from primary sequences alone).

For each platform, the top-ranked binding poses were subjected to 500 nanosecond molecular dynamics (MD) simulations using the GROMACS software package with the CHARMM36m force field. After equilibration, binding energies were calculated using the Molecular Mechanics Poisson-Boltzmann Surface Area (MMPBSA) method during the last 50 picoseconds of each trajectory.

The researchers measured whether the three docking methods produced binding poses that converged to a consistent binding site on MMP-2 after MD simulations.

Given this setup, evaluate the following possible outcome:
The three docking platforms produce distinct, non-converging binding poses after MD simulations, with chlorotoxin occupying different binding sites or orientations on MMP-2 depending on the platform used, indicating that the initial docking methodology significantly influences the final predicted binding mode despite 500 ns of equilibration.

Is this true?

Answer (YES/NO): YES